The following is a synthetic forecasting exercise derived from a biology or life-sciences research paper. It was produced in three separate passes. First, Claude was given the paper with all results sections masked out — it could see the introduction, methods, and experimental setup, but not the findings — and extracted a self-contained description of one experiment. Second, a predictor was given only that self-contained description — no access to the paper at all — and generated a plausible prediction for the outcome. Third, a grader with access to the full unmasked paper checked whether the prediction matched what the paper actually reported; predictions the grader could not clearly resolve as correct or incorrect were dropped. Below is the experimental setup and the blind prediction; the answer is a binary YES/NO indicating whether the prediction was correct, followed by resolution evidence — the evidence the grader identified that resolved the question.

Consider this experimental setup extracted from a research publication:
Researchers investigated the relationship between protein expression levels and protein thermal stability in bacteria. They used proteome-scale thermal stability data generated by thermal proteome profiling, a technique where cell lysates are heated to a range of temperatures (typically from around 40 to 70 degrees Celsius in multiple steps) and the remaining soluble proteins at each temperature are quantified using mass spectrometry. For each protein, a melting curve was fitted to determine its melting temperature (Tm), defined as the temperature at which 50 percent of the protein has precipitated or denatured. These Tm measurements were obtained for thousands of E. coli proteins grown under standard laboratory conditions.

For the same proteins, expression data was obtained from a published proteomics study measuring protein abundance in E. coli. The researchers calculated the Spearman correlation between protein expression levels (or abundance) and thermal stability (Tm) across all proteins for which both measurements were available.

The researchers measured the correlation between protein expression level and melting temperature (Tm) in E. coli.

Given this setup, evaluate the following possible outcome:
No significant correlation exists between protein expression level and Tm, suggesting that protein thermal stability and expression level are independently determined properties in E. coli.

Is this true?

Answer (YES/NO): YES